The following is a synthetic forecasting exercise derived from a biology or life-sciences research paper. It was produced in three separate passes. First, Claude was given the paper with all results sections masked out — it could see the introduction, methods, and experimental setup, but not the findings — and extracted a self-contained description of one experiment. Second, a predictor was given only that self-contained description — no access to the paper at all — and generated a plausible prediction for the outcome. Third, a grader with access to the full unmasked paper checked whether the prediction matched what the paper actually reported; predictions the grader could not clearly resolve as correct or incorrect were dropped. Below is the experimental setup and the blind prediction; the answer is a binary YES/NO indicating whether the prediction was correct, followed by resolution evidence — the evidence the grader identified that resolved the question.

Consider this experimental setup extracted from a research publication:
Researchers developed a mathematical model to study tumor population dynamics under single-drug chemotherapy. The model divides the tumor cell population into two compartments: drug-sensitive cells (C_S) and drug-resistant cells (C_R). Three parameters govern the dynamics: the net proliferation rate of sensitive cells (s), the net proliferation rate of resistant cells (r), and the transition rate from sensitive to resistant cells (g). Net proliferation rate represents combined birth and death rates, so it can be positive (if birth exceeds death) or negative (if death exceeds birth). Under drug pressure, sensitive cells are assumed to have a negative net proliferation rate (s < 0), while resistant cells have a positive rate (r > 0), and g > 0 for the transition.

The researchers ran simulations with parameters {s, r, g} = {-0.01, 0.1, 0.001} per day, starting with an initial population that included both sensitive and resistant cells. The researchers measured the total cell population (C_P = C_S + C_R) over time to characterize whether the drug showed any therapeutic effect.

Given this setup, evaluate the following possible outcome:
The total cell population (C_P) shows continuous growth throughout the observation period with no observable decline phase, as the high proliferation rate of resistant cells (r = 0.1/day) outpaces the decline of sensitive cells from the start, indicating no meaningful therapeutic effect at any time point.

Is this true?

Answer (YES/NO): YES